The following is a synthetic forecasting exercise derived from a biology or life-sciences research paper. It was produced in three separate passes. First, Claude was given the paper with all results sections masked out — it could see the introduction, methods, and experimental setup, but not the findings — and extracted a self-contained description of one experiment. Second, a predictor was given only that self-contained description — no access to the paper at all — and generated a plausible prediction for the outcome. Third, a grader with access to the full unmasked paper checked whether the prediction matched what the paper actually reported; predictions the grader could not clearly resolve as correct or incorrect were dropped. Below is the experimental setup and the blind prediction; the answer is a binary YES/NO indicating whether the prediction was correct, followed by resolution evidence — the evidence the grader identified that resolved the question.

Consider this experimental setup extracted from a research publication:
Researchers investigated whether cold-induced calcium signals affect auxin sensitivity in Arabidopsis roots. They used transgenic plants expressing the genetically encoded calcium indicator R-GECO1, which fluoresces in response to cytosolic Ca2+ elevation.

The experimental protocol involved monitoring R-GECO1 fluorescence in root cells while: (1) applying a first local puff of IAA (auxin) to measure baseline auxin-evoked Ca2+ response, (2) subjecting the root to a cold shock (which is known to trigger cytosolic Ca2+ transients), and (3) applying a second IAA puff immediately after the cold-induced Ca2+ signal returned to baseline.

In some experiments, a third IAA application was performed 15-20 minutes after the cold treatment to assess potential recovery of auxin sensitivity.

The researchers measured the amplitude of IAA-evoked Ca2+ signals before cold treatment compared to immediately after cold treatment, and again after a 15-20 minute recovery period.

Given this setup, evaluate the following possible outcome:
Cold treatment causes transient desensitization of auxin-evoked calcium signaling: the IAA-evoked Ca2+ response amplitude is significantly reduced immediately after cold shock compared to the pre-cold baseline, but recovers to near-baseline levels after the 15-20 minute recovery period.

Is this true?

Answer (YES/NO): YES